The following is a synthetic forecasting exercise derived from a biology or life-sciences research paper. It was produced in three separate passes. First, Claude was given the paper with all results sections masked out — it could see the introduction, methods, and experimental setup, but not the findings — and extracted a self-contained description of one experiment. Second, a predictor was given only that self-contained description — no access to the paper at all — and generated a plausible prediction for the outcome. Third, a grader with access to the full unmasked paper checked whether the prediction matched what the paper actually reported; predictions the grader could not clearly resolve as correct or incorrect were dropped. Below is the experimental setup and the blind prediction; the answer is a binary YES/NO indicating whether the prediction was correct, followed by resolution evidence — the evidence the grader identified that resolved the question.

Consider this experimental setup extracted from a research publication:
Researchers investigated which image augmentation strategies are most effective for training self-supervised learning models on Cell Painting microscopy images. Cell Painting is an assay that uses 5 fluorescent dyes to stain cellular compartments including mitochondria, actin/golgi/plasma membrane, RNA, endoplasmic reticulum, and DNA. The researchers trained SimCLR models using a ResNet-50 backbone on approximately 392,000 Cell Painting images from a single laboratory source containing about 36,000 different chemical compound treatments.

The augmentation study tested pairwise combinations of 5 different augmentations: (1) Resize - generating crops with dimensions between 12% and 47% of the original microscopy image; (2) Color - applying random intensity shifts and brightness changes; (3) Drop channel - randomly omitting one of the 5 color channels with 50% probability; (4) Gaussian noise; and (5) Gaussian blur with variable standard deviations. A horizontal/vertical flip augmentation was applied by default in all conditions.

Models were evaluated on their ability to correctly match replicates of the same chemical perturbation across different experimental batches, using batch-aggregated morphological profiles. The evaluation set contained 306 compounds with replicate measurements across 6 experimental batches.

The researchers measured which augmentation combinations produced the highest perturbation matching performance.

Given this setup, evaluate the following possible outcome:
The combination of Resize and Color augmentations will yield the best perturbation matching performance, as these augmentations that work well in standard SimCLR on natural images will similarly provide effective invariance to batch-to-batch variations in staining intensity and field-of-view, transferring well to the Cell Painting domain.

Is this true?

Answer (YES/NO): NO